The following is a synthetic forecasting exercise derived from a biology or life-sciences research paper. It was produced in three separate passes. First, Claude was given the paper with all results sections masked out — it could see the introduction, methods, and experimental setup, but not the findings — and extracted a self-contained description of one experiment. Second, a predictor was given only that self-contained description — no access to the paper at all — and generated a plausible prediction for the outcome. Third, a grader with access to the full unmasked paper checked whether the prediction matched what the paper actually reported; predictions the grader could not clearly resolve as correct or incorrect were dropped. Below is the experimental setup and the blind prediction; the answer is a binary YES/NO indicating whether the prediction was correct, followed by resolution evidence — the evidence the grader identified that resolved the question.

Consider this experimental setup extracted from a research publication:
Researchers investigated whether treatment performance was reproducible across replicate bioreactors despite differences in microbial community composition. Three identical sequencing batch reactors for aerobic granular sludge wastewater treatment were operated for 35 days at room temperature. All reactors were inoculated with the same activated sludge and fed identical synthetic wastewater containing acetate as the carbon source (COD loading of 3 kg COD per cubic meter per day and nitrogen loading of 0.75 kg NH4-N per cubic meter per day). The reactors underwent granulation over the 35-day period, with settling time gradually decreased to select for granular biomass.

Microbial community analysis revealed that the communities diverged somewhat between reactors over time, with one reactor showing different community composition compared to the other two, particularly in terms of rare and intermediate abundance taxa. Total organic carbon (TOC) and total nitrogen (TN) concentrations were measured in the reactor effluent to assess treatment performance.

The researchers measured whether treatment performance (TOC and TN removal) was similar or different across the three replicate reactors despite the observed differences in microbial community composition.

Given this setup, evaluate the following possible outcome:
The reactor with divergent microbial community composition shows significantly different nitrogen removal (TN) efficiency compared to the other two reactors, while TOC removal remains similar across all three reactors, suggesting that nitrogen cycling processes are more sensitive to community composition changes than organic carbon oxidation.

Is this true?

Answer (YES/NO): NO